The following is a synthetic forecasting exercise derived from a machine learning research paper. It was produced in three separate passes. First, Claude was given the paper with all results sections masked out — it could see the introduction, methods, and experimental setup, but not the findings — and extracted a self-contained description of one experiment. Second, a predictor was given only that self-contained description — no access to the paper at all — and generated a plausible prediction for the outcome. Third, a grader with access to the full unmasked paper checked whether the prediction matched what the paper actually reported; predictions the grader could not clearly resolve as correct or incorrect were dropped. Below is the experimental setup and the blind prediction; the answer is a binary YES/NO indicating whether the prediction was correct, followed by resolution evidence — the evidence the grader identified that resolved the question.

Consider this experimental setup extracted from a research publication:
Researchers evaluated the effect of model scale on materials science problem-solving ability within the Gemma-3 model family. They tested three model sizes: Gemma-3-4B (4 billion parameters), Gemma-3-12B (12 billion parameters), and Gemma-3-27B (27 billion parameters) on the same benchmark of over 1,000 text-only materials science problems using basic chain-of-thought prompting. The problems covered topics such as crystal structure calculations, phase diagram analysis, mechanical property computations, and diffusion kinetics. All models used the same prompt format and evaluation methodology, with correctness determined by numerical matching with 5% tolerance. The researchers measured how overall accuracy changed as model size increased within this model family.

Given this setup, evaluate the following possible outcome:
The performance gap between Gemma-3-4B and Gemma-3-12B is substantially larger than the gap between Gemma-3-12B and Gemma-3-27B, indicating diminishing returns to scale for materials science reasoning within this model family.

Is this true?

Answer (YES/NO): NO